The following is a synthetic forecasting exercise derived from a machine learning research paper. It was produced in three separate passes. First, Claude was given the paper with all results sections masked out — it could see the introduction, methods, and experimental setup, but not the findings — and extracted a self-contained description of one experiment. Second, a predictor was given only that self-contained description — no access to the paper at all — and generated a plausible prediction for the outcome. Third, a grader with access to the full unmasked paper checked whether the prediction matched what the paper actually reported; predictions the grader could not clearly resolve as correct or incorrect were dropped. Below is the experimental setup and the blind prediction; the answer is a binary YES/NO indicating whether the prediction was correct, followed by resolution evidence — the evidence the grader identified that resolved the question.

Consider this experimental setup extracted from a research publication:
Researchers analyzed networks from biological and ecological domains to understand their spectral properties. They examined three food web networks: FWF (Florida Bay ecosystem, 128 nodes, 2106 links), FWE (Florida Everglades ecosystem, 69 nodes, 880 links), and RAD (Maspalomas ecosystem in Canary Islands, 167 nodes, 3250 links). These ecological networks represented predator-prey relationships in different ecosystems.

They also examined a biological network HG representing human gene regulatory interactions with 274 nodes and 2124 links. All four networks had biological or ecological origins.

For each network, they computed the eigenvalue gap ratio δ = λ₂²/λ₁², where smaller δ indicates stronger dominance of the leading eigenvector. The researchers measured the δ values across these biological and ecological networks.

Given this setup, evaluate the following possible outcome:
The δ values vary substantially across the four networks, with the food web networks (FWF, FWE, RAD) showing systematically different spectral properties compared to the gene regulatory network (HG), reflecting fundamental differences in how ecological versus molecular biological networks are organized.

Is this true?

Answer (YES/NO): NO